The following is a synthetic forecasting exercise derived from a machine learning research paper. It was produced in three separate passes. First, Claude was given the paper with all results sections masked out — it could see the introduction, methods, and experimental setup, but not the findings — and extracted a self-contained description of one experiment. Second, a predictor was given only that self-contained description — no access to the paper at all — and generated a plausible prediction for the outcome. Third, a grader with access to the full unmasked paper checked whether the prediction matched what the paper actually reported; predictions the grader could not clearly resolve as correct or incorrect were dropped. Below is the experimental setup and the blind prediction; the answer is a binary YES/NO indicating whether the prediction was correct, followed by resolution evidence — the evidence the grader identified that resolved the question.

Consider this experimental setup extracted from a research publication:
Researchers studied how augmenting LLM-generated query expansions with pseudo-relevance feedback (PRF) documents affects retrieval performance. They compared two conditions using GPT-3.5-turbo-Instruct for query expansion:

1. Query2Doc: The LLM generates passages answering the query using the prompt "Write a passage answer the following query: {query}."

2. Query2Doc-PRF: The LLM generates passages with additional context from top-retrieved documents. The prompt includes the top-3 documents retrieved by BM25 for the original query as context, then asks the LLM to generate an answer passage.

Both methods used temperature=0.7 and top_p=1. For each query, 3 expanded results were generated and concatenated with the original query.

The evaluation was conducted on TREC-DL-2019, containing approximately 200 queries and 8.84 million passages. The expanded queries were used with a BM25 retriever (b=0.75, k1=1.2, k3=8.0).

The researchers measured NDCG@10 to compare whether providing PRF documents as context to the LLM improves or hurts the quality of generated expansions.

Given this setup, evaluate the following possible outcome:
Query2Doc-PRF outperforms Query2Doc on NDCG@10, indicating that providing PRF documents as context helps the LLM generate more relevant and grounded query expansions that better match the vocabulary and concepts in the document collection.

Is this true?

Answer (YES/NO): NO